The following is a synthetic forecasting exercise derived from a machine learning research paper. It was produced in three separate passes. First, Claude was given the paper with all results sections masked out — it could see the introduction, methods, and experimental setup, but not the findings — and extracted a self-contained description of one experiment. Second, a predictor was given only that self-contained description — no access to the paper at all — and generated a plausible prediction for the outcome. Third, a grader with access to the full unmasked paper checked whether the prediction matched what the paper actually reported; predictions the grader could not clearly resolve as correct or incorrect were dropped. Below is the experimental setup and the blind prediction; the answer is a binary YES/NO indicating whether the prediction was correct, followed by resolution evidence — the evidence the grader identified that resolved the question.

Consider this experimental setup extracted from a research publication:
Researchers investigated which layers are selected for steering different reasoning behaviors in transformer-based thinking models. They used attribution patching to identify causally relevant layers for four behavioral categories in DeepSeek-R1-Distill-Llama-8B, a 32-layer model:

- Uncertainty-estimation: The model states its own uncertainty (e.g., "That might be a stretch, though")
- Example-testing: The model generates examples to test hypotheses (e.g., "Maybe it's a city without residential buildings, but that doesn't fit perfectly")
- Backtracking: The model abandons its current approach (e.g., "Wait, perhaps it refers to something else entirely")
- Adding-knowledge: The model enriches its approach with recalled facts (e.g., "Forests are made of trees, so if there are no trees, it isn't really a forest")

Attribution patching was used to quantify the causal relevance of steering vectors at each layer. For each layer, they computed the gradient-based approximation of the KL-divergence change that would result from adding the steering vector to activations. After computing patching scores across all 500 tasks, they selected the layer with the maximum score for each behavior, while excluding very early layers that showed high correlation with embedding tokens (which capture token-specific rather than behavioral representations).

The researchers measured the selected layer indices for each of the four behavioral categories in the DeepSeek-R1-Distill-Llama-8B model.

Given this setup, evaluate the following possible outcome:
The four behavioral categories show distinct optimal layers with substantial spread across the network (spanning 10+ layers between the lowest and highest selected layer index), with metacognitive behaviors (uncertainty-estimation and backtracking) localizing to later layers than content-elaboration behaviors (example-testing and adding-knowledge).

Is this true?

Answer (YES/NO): NO